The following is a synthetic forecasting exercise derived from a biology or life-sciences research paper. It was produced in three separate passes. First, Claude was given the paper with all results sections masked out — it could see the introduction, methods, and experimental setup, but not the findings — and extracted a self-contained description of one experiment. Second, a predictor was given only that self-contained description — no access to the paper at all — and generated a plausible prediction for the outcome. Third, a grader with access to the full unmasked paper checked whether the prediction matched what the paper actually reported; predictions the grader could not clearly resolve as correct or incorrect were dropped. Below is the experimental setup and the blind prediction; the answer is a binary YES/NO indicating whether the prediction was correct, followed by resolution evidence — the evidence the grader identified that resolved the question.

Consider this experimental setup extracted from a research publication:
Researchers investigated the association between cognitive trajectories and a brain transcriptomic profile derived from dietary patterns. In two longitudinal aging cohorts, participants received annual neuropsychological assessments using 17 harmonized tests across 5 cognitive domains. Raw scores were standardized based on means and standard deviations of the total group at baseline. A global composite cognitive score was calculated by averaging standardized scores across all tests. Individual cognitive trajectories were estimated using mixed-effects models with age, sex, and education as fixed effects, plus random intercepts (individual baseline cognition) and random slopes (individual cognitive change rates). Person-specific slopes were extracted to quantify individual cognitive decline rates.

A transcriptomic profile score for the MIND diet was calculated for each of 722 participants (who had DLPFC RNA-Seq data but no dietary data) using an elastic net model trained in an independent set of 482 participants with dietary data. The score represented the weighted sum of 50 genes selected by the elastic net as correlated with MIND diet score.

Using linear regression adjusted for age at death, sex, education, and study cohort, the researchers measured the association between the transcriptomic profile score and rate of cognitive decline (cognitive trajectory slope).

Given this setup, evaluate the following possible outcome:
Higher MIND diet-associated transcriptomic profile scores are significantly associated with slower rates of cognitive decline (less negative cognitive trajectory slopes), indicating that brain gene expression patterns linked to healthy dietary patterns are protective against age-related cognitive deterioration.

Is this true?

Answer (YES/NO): YES